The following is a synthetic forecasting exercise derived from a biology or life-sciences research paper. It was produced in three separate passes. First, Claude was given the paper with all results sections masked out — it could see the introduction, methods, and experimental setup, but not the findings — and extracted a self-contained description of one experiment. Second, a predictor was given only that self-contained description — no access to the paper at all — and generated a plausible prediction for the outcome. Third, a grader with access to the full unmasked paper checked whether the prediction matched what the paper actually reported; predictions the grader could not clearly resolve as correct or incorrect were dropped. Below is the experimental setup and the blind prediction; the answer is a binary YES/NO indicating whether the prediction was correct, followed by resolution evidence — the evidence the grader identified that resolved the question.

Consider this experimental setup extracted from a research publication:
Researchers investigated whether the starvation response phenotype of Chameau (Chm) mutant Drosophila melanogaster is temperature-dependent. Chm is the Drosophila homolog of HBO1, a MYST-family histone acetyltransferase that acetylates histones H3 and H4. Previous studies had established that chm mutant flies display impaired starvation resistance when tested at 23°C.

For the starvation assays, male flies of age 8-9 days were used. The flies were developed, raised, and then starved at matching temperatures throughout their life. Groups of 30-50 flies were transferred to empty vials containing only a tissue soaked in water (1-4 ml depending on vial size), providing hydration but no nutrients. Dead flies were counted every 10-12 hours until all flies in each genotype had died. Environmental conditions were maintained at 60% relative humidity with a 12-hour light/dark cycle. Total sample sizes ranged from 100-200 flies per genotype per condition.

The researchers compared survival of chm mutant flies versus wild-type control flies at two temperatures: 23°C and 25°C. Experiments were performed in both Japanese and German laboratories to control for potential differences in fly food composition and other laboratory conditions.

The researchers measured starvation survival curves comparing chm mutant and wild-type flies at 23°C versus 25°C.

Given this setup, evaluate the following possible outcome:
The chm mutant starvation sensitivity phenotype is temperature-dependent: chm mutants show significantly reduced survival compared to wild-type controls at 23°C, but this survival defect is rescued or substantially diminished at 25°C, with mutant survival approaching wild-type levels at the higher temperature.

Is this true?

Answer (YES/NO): YES